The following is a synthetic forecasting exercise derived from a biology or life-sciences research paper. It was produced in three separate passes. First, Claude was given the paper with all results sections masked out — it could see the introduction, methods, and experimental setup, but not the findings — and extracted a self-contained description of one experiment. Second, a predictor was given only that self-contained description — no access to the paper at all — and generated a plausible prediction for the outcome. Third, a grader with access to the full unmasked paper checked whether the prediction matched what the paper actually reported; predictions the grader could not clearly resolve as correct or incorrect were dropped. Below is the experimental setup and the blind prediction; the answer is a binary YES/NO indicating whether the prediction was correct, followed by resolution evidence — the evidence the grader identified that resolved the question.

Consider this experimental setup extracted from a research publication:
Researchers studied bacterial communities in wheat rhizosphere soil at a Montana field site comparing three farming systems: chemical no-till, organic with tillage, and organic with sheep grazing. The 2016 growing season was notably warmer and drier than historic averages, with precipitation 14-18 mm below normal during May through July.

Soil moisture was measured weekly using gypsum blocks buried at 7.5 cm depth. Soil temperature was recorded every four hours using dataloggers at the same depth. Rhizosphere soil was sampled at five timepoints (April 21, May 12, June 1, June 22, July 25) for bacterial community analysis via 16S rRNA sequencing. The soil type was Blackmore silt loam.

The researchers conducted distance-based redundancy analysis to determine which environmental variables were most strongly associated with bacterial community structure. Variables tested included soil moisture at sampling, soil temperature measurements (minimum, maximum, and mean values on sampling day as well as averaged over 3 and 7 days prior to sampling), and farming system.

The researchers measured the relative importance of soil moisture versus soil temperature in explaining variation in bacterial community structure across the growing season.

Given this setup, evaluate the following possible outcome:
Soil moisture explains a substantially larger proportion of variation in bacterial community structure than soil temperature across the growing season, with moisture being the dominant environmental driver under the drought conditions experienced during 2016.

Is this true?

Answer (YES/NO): NO